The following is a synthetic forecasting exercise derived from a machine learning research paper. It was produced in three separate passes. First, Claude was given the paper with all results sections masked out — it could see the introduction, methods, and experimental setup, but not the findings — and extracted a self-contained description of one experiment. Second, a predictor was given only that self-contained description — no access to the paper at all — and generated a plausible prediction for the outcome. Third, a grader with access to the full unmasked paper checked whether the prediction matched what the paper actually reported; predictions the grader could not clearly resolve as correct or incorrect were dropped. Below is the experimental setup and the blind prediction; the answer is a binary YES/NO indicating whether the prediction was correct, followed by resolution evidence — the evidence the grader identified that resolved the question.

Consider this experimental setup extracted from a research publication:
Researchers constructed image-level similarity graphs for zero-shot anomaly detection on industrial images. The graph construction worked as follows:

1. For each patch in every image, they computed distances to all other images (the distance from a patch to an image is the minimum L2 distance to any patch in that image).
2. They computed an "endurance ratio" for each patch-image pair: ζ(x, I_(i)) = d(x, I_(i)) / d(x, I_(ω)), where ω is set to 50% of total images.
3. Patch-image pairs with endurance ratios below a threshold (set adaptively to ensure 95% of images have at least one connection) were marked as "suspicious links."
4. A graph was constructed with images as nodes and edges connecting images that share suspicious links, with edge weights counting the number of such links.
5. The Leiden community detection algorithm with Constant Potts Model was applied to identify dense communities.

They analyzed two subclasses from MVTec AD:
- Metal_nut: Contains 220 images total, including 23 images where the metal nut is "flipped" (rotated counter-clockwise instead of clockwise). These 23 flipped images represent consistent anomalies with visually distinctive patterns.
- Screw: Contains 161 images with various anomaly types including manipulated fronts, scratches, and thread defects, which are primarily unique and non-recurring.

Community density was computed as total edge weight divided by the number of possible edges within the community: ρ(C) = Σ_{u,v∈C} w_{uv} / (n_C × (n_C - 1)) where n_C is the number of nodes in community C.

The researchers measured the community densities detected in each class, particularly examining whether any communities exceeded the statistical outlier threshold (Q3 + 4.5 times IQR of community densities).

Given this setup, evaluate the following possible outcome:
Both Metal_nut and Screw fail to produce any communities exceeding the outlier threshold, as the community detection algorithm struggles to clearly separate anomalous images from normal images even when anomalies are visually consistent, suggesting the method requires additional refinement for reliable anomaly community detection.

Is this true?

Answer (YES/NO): NO